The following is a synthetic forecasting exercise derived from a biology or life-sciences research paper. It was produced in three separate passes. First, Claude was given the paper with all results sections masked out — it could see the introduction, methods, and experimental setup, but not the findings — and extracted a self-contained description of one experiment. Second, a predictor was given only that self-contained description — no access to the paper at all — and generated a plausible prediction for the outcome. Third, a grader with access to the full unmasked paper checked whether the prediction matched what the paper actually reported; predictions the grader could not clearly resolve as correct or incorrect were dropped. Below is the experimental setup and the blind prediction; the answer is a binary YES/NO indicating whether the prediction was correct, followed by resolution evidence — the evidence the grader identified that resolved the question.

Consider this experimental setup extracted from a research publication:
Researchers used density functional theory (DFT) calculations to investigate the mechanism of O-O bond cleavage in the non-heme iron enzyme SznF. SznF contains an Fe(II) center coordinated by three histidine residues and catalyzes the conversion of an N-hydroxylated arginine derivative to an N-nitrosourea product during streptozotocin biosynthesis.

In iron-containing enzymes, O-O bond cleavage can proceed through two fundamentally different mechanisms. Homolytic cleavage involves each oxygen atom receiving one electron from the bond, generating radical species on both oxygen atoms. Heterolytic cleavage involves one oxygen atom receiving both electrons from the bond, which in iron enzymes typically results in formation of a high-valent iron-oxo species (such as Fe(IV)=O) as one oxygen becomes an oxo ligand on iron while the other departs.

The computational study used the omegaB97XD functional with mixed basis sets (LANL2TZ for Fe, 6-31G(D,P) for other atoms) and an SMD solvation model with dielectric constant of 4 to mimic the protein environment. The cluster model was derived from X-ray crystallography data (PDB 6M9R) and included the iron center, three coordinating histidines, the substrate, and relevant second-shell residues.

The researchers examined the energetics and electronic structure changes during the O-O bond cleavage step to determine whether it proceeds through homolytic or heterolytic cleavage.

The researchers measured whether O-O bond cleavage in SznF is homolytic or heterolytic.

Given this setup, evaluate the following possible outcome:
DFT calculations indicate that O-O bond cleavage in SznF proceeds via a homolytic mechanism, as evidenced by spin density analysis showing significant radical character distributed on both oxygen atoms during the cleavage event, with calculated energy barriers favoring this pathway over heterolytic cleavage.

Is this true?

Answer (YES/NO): NO